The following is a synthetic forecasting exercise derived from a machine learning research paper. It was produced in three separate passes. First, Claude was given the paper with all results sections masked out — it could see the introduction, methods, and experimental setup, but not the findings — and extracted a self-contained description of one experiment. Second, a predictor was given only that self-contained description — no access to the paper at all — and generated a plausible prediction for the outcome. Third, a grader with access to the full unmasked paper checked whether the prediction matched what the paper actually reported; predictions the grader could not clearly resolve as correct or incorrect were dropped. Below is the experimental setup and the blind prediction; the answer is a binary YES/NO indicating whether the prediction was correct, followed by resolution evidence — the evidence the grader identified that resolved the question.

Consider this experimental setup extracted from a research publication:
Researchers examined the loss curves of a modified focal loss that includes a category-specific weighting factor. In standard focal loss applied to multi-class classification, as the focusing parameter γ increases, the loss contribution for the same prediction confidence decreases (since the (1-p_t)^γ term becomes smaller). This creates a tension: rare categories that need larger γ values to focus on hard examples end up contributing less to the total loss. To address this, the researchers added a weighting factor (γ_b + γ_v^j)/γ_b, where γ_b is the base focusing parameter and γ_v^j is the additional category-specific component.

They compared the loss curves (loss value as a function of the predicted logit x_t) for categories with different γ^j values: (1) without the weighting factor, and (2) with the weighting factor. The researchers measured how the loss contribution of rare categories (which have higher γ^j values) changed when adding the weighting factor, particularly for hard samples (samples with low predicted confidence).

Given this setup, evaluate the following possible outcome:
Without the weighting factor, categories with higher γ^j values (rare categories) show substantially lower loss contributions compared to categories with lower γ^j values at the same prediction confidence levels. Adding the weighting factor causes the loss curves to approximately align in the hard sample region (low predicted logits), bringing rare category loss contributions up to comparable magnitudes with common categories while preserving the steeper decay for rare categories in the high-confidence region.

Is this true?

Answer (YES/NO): NO